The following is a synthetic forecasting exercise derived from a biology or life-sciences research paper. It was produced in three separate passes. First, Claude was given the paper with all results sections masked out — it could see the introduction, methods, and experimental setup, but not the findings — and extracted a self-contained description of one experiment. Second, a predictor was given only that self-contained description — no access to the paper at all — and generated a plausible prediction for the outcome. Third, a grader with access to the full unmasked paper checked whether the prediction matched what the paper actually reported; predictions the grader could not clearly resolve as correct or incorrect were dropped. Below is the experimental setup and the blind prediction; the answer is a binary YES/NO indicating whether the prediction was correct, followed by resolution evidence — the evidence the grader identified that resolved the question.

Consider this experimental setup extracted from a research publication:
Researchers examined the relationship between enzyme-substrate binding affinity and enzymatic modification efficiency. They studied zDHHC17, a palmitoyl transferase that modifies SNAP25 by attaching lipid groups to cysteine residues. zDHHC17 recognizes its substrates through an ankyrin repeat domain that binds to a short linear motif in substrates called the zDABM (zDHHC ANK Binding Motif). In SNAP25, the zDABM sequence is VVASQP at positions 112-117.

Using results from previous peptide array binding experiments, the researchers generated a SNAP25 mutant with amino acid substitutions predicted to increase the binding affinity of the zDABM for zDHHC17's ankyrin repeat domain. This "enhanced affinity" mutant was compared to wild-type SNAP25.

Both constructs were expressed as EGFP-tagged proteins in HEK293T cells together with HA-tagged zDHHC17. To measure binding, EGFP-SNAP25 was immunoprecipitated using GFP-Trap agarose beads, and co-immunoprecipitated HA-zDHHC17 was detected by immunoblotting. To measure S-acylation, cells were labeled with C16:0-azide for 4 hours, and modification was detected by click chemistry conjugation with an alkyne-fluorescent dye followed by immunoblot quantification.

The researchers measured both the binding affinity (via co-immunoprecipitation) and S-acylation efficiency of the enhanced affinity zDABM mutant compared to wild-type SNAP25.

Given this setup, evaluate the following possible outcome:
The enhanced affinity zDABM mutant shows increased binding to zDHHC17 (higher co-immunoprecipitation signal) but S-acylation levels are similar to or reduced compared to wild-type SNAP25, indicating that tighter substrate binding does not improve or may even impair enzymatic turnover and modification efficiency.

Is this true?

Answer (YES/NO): YES